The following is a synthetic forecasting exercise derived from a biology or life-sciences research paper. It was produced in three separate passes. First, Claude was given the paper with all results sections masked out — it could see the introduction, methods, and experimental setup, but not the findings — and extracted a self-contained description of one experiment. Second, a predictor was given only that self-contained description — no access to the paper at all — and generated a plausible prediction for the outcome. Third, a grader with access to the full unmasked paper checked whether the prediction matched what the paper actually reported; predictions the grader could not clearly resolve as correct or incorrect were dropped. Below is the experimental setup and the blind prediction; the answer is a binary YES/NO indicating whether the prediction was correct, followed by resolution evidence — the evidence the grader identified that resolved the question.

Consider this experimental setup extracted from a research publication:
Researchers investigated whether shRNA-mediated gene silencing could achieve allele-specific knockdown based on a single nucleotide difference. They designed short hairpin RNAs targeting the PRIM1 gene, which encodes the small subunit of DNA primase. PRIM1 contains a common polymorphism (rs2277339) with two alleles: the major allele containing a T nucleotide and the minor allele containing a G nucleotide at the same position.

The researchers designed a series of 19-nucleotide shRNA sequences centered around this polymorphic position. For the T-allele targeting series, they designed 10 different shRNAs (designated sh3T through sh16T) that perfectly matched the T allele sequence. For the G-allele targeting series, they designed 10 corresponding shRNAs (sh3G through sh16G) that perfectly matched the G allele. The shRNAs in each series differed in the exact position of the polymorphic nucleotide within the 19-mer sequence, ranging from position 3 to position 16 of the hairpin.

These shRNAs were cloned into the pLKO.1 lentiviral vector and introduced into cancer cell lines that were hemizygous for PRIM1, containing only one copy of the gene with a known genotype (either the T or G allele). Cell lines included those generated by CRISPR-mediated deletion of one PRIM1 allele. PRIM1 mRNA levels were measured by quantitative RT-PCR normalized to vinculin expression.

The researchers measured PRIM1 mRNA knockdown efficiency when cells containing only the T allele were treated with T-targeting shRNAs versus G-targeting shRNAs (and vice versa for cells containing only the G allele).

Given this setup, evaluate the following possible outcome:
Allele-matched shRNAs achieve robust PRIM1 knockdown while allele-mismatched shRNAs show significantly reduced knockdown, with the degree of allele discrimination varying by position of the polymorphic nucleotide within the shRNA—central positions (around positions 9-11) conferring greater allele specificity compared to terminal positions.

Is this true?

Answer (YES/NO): NO